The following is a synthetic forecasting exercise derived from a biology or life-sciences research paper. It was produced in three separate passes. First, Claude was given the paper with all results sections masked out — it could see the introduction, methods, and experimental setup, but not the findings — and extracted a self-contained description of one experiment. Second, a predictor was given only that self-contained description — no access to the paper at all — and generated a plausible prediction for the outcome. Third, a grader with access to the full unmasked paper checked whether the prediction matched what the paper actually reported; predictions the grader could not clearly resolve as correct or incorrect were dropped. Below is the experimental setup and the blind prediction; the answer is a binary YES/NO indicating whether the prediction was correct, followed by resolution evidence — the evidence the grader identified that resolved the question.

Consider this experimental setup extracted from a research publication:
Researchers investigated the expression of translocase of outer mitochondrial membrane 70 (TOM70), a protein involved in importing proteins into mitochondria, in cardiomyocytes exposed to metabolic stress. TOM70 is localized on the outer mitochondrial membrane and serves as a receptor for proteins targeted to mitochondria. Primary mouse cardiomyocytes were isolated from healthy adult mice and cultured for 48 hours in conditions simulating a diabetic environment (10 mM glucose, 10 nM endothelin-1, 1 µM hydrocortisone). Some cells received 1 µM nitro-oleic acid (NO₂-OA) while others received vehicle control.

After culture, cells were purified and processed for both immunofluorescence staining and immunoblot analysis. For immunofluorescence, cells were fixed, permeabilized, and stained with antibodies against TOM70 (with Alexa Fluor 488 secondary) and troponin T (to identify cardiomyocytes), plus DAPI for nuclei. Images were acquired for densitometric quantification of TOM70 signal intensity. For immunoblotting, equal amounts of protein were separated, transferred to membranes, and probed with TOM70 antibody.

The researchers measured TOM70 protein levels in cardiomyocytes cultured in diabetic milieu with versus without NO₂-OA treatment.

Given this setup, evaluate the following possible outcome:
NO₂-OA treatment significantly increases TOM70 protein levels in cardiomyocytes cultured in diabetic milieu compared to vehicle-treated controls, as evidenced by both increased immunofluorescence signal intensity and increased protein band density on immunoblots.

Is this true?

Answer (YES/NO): NO